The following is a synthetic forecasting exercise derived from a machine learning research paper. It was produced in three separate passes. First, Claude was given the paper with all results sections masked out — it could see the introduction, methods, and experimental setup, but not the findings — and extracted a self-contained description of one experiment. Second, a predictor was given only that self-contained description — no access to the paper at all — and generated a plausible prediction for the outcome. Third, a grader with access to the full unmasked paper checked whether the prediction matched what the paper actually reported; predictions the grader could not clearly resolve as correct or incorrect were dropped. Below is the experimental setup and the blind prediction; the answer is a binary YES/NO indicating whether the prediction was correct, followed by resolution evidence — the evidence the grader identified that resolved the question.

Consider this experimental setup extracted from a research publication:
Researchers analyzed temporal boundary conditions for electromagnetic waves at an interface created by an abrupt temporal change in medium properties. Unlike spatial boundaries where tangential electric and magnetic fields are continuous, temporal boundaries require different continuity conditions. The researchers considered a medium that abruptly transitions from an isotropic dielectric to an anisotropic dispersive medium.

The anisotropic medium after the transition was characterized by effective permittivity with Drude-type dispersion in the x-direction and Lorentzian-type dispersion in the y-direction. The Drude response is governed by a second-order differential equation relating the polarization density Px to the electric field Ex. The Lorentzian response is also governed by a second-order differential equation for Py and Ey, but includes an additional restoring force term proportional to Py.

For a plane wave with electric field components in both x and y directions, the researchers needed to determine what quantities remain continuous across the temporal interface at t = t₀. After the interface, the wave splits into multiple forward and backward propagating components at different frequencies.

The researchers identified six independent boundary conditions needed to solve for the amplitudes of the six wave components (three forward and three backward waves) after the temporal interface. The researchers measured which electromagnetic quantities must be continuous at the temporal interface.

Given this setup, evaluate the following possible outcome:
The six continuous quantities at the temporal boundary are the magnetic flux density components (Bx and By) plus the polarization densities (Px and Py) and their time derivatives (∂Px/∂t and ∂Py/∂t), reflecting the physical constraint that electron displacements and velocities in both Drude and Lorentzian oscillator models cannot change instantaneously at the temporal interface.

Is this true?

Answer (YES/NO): NO